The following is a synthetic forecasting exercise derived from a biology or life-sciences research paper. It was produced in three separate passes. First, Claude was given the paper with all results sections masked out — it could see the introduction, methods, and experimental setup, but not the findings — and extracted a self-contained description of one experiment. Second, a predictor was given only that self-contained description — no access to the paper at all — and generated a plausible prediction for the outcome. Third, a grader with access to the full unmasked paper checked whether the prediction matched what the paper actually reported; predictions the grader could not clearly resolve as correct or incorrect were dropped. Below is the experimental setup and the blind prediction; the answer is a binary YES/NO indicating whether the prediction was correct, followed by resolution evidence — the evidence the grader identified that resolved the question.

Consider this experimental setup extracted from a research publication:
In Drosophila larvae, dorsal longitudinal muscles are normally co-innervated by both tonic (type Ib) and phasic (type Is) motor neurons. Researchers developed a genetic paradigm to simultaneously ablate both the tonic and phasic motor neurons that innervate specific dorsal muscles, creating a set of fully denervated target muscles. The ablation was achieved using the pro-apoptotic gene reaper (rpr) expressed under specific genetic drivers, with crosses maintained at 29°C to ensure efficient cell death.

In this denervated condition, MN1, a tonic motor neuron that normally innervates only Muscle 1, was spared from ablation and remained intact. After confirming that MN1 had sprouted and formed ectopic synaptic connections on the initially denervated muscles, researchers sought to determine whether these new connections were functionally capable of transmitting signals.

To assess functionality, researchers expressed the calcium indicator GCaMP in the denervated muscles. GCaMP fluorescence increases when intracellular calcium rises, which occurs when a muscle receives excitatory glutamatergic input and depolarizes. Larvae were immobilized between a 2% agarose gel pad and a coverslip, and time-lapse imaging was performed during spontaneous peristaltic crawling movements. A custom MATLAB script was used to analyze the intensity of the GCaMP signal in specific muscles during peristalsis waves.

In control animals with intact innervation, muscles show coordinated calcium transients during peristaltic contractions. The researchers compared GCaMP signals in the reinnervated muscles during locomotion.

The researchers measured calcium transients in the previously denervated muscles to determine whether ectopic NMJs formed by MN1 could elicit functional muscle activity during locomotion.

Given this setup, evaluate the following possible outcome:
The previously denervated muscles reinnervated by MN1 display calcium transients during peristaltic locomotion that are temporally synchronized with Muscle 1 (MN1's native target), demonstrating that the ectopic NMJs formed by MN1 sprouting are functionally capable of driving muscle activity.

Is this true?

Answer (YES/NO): YES